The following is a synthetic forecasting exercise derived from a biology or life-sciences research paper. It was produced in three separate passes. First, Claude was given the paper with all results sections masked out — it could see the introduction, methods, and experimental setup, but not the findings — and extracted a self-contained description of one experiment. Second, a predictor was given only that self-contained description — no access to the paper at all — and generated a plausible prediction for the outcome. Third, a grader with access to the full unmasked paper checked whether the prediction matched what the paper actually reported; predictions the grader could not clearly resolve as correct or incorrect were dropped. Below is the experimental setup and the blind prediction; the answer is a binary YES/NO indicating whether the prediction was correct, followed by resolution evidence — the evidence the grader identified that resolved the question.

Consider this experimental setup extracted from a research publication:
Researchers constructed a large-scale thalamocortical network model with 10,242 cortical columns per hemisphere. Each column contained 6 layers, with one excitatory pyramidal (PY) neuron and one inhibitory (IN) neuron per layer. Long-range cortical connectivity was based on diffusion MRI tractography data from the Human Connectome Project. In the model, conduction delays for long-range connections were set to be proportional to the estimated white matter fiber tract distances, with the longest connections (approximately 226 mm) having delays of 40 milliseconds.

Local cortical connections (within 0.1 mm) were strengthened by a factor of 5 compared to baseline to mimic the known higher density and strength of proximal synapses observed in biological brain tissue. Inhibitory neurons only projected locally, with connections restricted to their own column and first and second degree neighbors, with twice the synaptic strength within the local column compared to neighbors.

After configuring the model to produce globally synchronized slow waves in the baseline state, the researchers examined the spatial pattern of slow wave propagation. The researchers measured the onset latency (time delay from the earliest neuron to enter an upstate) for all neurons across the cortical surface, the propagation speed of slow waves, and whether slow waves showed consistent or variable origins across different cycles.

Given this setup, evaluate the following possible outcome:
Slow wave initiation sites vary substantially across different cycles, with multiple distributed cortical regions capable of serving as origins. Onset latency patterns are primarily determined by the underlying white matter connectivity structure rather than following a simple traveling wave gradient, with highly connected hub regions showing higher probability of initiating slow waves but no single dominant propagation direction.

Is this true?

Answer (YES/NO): NO